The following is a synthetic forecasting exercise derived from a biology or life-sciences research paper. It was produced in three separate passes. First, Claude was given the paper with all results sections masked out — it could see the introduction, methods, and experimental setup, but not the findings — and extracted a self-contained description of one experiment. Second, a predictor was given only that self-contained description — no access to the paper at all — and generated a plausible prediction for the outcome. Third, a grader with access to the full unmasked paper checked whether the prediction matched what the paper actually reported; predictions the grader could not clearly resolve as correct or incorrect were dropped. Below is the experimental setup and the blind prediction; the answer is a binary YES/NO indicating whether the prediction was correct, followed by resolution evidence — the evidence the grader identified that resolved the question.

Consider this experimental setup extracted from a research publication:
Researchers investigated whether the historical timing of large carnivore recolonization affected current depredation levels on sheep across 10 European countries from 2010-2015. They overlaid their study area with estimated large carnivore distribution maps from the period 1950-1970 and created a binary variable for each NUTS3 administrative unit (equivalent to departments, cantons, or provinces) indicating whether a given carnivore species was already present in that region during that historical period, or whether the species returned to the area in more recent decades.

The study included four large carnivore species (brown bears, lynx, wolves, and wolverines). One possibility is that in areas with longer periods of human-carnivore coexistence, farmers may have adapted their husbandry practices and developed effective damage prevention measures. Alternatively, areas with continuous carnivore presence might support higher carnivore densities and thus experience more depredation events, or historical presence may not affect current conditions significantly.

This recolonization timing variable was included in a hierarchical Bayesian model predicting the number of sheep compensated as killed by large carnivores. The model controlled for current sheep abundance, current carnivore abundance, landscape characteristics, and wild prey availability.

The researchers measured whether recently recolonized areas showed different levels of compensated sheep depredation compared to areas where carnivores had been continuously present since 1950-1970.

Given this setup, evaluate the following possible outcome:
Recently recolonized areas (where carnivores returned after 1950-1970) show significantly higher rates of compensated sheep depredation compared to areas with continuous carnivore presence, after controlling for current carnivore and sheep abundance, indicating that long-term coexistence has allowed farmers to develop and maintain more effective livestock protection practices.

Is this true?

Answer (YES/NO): YES